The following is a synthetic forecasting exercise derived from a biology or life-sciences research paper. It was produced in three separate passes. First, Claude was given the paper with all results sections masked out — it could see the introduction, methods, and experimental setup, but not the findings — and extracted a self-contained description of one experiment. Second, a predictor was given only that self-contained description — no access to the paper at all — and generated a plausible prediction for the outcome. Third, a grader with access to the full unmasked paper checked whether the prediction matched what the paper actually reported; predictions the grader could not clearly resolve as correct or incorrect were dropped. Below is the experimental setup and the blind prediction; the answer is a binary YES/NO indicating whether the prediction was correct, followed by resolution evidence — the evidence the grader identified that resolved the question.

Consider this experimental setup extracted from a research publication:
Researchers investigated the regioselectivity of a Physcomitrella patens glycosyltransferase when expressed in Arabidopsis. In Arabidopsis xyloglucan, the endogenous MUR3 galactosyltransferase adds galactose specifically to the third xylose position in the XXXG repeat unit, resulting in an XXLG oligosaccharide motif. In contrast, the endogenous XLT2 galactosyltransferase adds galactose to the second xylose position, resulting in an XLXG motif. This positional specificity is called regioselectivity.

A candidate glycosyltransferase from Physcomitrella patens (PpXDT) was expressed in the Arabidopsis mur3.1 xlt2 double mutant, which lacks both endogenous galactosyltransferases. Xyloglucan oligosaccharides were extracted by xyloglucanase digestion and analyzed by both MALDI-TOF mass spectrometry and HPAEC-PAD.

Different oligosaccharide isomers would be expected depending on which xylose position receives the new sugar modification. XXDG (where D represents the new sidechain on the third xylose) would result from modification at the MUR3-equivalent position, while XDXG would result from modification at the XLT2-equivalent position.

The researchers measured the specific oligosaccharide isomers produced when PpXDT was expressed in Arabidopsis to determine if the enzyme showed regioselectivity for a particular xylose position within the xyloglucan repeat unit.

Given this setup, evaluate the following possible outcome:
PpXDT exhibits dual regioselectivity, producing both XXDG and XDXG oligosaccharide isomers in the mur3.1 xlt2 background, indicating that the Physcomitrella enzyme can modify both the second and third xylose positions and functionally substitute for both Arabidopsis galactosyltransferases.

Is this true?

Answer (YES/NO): NO